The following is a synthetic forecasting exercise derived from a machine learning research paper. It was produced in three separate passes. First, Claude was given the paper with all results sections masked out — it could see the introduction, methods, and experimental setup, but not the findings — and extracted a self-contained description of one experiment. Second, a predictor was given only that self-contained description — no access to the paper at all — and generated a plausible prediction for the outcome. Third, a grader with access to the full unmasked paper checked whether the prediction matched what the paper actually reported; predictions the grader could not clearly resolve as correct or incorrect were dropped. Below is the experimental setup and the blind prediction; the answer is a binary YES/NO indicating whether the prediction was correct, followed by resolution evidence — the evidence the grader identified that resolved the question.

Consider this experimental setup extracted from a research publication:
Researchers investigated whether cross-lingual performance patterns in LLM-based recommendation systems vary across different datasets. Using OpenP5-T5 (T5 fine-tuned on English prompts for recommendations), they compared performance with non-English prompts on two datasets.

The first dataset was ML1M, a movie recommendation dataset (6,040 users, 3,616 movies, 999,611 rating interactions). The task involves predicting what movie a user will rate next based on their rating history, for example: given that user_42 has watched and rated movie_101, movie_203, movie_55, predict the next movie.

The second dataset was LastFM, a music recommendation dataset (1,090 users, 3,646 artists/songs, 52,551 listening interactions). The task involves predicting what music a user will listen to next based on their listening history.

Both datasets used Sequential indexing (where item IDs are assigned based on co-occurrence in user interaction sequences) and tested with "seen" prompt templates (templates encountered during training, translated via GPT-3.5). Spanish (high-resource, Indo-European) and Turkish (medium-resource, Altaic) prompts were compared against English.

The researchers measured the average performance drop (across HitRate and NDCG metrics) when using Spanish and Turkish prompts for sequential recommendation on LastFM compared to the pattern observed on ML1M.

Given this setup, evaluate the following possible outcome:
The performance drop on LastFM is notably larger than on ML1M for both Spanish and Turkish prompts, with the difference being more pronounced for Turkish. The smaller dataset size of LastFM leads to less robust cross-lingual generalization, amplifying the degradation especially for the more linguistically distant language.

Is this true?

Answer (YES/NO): NO